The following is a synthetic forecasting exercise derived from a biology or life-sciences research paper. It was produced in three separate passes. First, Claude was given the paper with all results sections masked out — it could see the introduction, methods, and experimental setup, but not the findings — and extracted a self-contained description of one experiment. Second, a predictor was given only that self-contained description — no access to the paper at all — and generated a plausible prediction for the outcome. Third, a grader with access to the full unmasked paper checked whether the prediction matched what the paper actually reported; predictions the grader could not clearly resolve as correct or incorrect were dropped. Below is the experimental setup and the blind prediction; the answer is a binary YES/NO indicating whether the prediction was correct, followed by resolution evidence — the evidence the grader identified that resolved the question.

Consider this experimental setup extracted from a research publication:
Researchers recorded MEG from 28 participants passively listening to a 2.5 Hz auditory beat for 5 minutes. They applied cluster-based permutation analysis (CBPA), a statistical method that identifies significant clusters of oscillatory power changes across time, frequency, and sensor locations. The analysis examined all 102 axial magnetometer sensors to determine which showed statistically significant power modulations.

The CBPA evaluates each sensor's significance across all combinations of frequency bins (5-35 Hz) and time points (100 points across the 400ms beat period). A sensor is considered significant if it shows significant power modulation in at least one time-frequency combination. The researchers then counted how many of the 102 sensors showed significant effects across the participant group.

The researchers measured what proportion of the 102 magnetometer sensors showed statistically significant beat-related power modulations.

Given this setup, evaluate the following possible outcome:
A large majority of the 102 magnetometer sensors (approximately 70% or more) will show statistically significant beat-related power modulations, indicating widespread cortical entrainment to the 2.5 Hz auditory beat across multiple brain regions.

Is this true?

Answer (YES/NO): YES